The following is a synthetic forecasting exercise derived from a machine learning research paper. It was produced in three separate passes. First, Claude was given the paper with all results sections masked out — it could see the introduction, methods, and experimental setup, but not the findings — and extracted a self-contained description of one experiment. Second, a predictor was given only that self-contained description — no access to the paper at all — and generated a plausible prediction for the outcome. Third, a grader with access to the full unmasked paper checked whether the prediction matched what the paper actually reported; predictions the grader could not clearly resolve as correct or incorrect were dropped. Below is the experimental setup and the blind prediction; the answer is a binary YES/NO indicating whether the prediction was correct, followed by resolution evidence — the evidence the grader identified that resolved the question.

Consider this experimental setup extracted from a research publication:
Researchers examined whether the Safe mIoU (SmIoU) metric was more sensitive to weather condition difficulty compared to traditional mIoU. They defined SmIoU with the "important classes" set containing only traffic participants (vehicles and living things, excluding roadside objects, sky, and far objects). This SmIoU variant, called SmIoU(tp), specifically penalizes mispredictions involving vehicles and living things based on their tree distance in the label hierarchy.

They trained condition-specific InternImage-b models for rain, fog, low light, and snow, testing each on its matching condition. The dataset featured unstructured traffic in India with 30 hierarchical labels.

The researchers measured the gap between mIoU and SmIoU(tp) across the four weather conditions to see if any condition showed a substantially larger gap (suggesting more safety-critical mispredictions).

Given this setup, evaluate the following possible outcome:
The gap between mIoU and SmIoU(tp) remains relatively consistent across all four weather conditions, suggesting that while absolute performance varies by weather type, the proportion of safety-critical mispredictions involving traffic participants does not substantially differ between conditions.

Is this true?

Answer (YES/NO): NO